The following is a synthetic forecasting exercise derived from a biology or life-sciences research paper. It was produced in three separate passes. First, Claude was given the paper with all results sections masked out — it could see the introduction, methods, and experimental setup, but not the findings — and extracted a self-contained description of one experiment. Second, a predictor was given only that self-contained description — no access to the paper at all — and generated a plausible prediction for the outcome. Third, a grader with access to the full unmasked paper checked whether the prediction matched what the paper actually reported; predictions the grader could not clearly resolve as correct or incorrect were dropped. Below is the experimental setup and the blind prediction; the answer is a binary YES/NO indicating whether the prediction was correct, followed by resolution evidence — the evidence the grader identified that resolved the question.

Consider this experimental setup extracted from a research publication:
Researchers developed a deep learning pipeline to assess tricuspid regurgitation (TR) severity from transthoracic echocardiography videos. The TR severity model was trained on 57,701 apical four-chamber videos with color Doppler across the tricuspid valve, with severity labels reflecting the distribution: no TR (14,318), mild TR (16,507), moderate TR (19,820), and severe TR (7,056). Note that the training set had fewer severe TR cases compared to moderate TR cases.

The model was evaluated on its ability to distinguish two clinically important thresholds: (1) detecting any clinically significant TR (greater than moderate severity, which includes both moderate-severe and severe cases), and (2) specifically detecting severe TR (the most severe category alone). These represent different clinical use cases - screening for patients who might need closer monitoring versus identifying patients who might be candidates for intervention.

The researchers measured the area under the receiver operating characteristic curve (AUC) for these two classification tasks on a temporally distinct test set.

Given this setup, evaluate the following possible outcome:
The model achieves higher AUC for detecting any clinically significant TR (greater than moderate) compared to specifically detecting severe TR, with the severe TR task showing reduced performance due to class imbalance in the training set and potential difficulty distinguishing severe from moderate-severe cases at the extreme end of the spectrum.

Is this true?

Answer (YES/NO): NO